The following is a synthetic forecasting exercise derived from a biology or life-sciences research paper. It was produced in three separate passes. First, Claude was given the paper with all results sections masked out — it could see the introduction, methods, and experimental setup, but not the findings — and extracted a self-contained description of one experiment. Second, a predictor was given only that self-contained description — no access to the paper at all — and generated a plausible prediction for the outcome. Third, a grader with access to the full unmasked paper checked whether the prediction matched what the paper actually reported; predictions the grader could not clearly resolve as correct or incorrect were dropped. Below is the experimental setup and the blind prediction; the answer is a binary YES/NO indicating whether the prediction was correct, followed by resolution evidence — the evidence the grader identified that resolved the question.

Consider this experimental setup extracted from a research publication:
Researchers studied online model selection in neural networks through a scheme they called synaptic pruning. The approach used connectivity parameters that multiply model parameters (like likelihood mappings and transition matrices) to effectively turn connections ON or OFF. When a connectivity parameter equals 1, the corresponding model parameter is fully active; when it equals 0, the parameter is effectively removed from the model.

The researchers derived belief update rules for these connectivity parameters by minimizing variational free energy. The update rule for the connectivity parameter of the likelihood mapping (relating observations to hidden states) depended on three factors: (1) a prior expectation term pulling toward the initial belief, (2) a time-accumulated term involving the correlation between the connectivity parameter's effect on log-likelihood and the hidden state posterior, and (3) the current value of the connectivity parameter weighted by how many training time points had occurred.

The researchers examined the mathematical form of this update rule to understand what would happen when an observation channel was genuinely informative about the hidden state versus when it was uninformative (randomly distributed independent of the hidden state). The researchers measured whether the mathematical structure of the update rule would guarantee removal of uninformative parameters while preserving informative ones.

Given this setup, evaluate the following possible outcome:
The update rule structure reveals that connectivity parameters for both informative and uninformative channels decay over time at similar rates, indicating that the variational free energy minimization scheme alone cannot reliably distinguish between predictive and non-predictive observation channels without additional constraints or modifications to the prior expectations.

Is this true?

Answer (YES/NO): NO